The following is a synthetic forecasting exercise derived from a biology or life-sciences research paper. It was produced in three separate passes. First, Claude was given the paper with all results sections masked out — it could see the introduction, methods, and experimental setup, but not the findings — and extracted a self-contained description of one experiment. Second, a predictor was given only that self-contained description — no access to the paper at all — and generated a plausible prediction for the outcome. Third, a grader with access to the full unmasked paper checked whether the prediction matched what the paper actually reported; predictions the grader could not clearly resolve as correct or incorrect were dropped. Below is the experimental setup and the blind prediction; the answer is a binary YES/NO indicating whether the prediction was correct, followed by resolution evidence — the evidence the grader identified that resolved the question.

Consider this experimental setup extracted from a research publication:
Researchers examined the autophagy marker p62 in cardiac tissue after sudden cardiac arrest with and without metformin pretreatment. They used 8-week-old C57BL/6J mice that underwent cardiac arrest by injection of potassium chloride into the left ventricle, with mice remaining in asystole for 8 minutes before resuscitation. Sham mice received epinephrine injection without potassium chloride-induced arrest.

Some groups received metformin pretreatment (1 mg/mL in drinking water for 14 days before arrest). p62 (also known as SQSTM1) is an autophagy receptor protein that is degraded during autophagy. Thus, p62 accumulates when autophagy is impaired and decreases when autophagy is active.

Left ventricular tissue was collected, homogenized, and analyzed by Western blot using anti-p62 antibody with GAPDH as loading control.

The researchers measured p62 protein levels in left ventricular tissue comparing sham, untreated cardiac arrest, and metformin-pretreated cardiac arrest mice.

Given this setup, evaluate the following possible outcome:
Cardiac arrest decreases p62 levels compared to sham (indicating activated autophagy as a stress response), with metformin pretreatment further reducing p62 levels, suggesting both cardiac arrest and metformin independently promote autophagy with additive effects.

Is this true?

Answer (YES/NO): NO